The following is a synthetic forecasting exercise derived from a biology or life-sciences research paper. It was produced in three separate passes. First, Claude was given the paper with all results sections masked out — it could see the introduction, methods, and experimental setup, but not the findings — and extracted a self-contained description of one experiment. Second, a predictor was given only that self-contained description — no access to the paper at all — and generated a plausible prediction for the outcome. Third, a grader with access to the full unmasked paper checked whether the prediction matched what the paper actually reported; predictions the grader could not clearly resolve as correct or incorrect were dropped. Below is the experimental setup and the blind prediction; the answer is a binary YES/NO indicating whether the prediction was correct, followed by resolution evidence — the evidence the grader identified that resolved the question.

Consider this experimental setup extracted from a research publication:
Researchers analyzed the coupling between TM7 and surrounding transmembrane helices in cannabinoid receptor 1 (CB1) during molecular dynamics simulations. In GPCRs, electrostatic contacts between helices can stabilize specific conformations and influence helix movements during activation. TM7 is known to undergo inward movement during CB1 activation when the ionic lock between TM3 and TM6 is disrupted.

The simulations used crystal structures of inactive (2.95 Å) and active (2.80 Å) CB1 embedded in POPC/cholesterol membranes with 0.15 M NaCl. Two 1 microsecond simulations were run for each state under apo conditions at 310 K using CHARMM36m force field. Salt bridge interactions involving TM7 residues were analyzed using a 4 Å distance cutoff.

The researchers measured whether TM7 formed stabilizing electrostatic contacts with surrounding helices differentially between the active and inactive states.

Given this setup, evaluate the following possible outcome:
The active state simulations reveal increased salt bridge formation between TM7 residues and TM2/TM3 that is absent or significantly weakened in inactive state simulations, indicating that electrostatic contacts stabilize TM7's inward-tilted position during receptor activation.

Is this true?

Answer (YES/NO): NO